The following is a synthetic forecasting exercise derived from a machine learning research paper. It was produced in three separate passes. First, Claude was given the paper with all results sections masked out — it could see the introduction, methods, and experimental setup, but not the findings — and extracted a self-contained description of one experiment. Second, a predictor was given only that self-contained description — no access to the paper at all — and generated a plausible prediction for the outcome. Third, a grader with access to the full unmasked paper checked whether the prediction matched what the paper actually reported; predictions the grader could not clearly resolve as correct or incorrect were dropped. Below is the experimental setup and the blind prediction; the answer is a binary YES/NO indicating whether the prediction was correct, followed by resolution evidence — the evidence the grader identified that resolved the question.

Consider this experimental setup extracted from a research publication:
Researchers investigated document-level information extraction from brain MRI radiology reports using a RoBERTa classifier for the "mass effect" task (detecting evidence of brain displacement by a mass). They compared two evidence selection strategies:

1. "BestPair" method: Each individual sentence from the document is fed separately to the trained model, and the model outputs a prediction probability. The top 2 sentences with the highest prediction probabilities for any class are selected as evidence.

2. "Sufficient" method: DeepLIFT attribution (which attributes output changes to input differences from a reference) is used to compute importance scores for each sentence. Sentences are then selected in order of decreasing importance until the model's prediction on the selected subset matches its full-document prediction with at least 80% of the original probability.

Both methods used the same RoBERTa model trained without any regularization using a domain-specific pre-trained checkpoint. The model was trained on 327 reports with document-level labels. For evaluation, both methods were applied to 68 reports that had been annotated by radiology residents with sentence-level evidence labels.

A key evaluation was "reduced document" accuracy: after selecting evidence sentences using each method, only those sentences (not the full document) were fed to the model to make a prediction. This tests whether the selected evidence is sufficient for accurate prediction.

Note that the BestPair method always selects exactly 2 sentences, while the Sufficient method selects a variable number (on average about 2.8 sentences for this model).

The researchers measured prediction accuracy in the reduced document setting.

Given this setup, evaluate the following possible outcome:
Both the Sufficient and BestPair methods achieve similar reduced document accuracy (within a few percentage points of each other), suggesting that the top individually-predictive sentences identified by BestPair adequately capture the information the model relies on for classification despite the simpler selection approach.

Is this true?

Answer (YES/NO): NO